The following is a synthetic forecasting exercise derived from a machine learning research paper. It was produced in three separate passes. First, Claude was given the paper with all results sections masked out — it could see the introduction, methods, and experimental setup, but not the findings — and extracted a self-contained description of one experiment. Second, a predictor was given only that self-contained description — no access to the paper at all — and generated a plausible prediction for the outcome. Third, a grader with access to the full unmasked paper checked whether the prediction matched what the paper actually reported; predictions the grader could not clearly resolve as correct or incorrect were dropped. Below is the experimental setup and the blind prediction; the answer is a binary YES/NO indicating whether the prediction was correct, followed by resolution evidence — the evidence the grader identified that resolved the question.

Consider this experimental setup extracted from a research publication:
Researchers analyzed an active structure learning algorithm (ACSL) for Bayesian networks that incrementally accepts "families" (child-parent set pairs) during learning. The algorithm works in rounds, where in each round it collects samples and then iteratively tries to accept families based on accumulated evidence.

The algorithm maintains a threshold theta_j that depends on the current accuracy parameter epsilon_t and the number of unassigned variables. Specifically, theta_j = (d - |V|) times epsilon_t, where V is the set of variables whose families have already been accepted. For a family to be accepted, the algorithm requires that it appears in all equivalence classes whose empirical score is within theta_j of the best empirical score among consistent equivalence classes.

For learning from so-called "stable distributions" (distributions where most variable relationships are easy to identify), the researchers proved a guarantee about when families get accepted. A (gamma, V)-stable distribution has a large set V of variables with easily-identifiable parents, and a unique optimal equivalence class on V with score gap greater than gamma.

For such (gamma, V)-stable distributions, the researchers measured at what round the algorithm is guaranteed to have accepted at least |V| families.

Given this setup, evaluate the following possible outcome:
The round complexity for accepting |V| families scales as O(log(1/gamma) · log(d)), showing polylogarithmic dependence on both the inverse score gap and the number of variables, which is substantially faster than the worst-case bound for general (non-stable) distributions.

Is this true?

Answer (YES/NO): NO